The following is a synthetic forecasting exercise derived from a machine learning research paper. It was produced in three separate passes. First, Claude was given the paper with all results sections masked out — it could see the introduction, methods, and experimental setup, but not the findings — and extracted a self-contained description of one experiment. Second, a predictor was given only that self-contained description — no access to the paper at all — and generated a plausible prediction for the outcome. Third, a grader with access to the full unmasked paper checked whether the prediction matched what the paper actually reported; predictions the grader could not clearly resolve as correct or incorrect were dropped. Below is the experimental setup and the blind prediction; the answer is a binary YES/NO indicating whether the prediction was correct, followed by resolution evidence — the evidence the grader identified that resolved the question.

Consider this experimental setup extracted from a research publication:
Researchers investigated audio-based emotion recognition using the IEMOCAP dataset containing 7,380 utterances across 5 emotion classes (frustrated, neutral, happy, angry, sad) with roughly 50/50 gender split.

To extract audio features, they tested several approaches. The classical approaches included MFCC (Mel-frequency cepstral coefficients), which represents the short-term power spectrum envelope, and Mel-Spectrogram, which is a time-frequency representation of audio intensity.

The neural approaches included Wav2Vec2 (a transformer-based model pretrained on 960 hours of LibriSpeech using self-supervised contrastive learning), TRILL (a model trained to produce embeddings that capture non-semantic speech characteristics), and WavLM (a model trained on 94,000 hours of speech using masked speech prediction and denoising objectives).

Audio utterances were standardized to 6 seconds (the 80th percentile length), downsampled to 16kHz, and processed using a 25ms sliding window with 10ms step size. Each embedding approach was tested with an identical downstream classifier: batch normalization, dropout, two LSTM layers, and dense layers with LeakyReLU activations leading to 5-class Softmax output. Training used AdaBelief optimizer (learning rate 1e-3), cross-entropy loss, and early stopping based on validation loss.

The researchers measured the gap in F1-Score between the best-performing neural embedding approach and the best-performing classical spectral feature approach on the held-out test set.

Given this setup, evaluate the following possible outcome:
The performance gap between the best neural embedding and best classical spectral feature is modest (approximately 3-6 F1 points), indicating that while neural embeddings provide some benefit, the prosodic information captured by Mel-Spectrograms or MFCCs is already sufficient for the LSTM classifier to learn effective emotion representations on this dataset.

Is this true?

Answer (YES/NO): NO